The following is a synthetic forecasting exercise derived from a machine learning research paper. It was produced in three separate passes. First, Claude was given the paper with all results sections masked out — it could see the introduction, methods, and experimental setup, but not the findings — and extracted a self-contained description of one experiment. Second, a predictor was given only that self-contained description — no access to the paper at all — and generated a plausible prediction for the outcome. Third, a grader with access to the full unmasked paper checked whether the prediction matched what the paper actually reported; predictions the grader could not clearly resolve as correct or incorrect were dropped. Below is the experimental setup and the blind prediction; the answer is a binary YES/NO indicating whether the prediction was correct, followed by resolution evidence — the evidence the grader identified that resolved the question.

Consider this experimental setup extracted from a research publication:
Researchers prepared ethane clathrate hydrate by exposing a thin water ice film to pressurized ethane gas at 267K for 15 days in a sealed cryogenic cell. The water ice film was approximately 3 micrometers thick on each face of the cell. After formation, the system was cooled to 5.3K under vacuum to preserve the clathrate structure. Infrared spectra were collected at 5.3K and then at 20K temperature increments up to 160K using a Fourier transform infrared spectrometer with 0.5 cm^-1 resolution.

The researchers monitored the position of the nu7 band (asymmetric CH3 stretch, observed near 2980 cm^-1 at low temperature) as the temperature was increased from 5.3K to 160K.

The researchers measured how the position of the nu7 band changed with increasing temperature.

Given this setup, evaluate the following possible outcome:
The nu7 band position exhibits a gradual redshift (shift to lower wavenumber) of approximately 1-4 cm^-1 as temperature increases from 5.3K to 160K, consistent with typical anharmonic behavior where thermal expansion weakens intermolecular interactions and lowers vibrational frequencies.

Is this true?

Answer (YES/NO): NO